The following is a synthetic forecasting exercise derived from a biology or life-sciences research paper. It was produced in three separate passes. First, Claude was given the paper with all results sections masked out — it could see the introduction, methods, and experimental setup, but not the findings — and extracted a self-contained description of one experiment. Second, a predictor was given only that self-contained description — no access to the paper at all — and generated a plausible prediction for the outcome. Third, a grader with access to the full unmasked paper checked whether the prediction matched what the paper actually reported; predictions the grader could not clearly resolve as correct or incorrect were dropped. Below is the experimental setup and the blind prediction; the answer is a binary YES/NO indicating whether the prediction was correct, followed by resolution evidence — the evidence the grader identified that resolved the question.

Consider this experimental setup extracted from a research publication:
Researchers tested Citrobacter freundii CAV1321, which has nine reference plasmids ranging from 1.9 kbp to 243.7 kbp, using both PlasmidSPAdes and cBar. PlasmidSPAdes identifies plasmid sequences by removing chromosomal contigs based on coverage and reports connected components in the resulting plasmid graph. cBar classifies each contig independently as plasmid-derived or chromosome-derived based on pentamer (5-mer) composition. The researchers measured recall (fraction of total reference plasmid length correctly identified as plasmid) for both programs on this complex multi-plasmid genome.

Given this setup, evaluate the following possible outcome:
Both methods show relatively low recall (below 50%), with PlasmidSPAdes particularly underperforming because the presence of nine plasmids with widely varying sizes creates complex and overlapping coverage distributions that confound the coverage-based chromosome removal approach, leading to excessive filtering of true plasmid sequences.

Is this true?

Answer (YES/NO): NO